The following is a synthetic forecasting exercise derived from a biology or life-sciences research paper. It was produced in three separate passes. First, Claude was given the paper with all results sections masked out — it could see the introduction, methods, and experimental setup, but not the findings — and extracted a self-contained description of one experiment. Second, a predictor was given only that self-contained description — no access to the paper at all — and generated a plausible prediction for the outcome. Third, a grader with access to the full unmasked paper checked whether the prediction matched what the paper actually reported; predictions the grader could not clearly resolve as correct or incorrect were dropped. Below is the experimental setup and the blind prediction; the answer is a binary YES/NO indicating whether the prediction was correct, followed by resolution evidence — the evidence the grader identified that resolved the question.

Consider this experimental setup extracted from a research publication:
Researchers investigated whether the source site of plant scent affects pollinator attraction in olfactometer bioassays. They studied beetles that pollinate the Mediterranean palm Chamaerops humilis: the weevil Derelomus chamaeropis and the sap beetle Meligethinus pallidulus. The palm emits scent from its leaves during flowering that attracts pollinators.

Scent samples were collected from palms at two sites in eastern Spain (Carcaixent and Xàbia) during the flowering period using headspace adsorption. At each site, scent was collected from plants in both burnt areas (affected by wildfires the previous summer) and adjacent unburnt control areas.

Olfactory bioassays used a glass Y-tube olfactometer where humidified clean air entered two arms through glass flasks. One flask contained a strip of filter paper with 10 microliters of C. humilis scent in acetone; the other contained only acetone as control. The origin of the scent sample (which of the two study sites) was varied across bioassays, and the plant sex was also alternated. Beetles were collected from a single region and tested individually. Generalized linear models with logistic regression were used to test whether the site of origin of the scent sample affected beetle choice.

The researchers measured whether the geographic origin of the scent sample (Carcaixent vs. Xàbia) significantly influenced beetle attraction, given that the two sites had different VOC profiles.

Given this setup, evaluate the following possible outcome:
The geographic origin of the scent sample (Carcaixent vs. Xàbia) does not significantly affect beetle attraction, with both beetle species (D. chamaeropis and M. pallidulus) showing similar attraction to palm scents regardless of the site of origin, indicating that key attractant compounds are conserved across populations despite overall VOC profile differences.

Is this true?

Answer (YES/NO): YES